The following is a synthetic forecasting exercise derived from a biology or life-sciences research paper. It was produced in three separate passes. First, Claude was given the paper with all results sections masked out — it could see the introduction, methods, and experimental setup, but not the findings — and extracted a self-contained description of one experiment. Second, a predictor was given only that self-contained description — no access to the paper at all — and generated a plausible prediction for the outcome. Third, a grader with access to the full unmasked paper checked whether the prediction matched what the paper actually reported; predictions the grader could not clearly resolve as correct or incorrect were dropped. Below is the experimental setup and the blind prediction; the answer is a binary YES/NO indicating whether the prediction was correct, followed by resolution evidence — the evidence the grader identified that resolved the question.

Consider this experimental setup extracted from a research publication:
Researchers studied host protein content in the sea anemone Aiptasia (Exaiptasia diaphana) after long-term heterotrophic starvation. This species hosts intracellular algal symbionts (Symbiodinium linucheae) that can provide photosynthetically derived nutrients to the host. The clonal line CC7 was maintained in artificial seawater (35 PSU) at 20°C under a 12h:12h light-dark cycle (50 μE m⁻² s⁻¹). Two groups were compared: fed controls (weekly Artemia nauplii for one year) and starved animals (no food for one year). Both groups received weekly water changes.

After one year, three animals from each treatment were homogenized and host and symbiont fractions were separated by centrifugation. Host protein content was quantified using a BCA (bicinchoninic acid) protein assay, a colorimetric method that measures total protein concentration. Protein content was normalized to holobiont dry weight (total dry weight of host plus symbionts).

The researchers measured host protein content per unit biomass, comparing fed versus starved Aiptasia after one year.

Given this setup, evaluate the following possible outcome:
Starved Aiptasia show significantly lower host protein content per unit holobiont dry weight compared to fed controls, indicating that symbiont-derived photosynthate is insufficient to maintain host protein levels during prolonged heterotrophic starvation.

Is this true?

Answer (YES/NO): YES